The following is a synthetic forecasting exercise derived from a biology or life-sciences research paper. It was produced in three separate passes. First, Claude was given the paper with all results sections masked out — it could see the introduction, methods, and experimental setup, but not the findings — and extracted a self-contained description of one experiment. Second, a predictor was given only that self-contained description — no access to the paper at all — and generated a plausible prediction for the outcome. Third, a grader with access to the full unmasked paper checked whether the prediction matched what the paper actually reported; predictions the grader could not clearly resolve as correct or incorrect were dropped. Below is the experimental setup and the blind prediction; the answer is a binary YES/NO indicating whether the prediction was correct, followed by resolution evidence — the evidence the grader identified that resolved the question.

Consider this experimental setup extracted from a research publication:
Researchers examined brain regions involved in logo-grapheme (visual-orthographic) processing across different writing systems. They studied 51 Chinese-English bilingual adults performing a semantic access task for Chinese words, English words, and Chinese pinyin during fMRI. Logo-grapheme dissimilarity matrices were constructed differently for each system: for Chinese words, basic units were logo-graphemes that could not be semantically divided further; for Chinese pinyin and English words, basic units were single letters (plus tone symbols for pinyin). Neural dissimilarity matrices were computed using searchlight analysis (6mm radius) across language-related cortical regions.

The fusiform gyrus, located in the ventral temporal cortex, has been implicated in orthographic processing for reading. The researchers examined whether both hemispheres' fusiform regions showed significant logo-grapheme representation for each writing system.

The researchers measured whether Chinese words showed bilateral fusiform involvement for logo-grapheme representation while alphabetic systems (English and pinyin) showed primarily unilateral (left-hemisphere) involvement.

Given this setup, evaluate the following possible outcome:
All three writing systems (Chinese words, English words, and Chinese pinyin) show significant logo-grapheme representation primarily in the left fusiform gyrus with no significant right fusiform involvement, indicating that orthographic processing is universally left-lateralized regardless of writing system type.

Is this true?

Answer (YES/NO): NO